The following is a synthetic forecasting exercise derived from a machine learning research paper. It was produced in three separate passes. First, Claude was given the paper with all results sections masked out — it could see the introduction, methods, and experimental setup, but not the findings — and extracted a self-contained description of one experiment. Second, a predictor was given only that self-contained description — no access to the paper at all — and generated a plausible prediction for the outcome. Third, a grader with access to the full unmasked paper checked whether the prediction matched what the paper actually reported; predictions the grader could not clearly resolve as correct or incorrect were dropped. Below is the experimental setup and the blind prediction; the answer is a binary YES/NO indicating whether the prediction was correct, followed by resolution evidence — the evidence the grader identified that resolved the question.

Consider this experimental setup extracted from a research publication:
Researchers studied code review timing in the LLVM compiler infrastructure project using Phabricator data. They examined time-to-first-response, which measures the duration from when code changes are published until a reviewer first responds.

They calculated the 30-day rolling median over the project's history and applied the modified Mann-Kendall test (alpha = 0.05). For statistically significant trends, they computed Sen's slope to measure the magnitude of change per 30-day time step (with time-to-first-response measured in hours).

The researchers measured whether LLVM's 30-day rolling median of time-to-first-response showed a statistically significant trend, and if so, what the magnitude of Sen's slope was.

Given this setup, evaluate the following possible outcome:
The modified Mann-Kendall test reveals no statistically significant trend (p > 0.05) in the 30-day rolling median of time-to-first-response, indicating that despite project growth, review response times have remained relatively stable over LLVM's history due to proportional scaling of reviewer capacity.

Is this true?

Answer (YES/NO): NO